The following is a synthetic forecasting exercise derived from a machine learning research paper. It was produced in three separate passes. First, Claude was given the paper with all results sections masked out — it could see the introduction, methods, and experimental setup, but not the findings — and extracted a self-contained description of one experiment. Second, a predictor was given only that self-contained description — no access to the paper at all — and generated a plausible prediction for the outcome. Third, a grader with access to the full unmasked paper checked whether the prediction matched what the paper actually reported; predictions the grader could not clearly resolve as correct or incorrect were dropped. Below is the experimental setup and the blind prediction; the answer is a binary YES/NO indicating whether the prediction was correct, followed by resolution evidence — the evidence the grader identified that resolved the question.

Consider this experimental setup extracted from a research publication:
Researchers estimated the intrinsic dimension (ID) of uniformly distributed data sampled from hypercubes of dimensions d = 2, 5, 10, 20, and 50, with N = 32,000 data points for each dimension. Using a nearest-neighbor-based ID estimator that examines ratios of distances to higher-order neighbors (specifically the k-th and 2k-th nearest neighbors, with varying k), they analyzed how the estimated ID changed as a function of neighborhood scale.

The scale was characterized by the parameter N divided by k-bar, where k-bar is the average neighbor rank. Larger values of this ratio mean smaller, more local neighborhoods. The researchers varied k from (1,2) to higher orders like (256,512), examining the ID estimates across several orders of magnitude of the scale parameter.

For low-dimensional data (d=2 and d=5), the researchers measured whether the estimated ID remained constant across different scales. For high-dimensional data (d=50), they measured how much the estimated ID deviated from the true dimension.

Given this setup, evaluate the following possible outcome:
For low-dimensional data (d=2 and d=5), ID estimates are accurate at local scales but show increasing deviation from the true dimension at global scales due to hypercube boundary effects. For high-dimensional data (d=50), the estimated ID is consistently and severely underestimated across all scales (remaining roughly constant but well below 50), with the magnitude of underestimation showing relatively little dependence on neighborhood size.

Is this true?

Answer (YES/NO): NO